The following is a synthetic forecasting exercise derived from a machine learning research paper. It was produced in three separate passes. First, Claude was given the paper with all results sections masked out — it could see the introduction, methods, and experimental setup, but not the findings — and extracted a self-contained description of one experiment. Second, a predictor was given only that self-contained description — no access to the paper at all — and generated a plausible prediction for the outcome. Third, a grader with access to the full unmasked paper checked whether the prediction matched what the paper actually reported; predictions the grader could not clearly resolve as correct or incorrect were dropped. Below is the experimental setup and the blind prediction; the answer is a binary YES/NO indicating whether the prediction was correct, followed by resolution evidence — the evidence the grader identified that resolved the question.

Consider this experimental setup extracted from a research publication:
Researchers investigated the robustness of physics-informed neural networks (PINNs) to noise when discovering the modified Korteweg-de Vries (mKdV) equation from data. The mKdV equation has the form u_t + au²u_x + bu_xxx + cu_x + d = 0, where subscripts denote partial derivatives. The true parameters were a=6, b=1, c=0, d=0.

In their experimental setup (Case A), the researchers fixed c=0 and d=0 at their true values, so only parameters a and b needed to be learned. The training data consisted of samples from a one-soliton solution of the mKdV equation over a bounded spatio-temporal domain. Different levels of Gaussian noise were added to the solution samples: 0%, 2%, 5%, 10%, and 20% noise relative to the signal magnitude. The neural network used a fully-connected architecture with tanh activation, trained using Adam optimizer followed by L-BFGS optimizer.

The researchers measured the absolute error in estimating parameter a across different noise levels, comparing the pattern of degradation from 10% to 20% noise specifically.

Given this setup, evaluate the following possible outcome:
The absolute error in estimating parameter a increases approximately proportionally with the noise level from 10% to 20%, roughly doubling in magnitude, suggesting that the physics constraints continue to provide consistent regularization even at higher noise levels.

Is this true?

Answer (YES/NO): NO